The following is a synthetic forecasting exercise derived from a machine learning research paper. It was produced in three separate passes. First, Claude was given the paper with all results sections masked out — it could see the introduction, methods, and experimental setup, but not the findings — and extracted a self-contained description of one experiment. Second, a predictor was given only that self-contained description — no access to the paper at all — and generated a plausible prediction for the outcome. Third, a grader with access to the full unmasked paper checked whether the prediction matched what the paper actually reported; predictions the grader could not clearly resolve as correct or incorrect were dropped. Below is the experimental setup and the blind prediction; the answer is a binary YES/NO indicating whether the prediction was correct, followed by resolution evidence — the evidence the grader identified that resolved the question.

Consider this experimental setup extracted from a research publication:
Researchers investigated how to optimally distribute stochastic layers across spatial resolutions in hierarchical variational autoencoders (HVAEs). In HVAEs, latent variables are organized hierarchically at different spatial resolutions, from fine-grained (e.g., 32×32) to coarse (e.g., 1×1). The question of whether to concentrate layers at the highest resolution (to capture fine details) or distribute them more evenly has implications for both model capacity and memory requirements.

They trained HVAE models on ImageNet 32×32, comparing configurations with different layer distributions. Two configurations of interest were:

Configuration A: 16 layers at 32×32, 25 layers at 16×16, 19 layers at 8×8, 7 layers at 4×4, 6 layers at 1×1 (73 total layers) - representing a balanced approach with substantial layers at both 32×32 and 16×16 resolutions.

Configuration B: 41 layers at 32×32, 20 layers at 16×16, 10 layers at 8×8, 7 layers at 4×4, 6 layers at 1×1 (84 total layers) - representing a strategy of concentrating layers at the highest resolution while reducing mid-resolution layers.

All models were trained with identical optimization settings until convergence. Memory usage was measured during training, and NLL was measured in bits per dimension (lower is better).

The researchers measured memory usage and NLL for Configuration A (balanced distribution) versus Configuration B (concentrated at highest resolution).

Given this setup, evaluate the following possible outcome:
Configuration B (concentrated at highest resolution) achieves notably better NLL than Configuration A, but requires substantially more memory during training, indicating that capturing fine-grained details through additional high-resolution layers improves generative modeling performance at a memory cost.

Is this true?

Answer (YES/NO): NO